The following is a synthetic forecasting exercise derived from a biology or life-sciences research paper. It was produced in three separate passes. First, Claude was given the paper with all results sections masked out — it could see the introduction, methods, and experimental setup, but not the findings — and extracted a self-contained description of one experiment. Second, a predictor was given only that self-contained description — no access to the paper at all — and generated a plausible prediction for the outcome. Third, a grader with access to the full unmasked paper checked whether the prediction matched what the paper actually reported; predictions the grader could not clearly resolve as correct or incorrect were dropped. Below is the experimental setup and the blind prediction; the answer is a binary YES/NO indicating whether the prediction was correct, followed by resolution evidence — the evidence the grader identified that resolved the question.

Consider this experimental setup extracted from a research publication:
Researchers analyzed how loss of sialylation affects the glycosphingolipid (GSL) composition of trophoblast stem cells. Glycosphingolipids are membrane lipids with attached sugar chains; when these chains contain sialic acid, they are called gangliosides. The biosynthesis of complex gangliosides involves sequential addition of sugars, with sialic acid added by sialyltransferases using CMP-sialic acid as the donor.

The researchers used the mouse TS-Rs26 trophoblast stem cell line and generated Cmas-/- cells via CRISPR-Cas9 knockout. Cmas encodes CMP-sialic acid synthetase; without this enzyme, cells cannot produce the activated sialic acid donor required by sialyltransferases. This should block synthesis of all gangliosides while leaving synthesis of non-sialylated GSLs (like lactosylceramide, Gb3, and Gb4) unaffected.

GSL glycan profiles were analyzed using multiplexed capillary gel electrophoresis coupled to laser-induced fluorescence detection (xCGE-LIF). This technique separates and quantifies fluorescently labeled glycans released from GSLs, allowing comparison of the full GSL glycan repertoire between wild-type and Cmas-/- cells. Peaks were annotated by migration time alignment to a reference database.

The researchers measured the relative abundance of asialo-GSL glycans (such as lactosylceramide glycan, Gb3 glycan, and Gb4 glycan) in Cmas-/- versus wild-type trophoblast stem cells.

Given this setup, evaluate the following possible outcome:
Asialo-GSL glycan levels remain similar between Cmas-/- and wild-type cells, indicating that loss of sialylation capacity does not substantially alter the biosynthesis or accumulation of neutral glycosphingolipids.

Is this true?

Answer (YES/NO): NO